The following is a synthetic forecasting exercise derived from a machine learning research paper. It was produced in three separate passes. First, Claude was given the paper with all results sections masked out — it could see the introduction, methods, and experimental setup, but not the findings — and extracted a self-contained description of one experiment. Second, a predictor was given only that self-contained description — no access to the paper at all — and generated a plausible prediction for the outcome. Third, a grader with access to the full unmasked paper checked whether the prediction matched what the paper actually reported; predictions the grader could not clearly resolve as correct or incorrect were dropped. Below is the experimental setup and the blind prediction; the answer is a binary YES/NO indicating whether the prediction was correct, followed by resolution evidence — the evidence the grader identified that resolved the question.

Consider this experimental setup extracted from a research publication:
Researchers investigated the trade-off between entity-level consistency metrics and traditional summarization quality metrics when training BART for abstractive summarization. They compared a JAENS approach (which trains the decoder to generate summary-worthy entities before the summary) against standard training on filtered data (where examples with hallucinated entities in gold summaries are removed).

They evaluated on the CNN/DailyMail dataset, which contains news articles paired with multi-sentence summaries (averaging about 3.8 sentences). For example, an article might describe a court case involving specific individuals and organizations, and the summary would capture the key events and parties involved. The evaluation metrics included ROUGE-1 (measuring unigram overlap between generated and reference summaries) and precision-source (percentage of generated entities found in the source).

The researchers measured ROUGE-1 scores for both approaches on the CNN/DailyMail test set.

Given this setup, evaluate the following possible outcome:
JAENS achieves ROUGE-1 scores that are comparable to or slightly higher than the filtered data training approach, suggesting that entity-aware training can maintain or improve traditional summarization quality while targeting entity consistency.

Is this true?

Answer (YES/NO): NO